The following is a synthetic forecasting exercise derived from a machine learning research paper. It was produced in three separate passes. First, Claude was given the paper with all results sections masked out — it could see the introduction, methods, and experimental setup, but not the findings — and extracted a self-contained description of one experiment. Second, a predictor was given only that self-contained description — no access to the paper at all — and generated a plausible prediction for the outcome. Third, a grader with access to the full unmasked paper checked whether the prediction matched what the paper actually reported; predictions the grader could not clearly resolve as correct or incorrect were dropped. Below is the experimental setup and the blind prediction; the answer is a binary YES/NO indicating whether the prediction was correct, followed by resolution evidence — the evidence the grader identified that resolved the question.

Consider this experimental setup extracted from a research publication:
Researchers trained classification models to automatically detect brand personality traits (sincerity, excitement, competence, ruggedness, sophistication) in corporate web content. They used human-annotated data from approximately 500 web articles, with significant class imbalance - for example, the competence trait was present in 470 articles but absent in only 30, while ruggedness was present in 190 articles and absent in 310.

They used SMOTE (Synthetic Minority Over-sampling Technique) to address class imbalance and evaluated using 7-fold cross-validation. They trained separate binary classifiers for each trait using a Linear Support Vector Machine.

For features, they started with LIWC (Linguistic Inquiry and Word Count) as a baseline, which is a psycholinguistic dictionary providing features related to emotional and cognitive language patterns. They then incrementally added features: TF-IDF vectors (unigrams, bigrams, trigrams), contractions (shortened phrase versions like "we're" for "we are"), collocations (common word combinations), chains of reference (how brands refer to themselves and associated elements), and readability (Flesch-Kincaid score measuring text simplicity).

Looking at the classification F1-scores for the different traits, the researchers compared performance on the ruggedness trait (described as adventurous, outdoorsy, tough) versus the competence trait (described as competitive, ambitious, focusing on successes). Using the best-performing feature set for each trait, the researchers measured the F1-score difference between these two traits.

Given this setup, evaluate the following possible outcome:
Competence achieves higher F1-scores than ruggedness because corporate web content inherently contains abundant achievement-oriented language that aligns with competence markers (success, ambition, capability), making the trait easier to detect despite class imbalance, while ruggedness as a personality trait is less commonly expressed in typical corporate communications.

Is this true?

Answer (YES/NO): YES